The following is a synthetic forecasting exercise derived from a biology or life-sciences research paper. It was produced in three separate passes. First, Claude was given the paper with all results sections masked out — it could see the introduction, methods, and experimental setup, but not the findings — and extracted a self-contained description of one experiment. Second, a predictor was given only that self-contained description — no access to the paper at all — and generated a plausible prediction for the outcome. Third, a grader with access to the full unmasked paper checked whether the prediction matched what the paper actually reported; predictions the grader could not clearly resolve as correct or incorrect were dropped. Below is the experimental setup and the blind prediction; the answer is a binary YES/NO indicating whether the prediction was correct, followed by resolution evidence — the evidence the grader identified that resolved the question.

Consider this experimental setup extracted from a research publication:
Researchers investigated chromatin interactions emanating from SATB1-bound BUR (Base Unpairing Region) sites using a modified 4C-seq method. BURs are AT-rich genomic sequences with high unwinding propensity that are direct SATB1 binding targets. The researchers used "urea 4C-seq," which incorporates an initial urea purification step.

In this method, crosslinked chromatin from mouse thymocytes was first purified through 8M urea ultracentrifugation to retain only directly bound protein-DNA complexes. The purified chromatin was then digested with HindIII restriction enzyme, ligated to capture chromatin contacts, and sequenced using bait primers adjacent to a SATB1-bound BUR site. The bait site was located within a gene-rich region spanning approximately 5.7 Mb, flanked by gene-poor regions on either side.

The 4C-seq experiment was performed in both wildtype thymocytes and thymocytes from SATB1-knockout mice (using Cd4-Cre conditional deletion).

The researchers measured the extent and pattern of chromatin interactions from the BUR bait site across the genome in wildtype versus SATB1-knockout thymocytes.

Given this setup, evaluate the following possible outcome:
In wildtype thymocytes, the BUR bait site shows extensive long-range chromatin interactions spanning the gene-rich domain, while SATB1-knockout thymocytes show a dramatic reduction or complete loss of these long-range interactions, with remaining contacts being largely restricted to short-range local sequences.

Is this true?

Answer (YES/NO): YES